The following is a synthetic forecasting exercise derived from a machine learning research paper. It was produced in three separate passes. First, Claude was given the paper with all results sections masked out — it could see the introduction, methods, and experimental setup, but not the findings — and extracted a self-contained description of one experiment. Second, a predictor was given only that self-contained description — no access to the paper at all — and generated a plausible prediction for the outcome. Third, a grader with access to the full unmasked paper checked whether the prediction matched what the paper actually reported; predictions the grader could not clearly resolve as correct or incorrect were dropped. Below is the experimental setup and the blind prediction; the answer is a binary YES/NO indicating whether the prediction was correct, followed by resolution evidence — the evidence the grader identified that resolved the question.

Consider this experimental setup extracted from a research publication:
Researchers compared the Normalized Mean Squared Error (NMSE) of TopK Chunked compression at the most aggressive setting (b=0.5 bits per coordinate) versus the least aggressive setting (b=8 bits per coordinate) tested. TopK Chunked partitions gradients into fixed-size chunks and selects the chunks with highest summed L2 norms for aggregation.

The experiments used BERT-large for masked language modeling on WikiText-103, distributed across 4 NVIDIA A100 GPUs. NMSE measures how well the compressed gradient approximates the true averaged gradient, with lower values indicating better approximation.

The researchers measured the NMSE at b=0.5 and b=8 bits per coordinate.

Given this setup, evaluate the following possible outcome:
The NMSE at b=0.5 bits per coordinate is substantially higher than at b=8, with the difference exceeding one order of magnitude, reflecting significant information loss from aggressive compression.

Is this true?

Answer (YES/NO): NO